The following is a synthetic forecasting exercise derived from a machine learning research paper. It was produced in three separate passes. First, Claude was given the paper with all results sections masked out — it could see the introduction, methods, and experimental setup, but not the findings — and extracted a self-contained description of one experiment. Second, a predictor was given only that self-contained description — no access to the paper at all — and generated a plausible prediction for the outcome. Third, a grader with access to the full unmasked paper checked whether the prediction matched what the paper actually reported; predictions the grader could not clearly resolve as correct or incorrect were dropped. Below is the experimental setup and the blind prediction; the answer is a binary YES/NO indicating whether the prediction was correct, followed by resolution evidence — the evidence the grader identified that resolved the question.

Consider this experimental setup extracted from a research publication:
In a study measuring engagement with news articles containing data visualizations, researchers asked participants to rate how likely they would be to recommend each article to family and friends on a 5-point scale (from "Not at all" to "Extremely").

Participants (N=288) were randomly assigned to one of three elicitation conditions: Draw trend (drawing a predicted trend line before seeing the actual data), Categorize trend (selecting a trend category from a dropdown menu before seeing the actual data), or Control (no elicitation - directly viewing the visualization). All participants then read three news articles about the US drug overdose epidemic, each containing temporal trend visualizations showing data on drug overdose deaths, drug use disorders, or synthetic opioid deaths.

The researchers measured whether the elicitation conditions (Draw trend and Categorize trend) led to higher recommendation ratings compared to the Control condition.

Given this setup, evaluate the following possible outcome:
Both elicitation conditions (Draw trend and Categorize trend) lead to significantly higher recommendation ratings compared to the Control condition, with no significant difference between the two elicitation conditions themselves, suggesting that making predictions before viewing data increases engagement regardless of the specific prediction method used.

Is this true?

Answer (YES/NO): NO